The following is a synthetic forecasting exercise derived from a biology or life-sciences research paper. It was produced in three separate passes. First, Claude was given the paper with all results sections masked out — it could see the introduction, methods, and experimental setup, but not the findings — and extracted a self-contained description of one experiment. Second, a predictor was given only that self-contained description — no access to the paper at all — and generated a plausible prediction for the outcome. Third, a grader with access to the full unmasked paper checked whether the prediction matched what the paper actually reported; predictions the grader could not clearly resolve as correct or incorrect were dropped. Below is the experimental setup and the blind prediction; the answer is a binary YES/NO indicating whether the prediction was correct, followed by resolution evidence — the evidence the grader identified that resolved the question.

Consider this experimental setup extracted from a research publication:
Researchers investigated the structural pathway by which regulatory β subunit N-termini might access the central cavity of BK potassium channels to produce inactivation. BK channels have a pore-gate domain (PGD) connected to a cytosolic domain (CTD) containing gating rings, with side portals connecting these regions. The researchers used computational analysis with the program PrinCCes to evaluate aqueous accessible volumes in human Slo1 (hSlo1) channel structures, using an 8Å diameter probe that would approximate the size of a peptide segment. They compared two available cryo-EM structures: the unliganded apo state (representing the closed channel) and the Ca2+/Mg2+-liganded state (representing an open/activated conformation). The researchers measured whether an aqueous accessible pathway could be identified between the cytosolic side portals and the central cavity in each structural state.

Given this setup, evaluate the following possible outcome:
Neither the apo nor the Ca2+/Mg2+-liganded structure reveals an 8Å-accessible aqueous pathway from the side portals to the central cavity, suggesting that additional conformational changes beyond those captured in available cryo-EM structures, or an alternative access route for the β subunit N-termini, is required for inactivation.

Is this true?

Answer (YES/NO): NO